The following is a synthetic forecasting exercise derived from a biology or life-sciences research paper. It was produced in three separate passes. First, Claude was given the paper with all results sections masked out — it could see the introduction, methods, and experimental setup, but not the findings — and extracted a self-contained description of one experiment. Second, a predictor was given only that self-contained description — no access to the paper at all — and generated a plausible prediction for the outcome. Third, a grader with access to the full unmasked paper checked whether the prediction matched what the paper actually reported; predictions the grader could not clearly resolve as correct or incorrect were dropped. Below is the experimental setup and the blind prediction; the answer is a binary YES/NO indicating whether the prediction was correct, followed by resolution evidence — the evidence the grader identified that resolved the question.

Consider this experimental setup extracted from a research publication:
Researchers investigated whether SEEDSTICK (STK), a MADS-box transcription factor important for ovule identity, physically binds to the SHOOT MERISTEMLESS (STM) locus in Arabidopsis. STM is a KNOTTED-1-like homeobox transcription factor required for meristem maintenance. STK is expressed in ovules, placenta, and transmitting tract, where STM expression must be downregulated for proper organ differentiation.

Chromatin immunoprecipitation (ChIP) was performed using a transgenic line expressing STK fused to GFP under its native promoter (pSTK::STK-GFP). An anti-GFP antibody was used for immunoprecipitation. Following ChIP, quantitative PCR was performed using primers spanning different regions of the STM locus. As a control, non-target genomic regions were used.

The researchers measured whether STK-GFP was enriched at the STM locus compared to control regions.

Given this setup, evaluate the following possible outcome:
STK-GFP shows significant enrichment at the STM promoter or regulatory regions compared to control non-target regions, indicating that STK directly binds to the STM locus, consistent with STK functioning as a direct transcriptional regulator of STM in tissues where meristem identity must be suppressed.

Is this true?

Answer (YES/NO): YES